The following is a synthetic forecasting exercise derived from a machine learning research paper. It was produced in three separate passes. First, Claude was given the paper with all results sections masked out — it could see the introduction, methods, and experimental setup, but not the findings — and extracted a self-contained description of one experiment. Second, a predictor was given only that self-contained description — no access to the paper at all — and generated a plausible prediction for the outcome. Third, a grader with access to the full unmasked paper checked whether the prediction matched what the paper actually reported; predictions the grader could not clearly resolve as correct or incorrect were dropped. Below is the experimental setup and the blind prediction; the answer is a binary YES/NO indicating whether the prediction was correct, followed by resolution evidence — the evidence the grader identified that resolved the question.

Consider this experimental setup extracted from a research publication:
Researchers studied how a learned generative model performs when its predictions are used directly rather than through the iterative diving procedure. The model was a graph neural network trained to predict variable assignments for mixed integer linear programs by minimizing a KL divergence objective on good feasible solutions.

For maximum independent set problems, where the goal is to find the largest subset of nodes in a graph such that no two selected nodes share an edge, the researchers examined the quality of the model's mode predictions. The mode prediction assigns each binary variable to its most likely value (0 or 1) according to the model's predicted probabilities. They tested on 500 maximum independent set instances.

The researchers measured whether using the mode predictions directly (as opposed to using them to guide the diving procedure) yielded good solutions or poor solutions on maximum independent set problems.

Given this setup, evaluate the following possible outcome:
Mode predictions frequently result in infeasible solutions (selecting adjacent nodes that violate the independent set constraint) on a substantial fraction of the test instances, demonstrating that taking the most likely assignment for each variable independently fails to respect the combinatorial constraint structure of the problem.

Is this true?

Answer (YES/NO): NO